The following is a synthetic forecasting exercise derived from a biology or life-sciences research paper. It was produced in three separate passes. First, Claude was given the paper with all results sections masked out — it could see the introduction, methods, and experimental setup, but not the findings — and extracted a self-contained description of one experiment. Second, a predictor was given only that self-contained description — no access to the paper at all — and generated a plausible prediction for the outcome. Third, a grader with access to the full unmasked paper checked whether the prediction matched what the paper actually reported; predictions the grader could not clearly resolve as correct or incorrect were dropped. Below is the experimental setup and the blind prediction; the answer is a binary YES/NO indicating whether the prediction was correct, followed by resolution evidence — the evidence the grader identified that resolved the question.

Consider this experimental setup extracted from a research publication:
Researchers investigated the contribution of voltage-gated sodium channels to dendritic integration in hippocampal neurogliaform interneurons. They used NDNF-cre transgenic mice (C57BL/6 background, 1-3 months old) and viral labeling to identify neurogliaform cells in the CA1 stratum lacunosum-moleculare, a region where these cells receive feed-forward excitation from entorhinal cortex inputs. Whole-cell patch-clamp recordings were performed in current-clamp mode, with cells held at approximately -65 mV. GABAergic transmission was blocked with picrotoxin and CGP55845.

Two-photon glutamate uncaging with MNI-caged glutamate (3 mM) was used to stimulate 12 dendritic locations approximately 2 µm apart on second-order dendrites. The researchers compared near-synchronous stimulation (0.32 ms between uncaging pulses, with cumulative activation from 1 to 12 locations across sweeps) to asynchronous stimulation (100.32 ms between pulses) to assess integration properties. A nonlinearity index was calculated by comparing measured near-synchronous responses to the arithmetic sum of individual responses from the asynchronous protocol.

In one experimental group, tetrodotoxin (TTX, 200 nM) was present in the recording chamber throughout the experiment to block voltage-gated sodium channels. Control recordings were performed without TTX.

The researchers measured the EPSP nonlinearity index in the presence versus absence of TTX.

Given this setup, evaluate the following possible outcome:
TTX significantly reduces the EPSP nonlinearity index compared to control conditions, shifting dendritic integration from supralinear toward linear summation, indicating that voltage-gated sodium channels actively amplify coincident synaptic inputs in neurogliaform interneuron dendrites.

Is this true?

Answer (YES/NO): NO